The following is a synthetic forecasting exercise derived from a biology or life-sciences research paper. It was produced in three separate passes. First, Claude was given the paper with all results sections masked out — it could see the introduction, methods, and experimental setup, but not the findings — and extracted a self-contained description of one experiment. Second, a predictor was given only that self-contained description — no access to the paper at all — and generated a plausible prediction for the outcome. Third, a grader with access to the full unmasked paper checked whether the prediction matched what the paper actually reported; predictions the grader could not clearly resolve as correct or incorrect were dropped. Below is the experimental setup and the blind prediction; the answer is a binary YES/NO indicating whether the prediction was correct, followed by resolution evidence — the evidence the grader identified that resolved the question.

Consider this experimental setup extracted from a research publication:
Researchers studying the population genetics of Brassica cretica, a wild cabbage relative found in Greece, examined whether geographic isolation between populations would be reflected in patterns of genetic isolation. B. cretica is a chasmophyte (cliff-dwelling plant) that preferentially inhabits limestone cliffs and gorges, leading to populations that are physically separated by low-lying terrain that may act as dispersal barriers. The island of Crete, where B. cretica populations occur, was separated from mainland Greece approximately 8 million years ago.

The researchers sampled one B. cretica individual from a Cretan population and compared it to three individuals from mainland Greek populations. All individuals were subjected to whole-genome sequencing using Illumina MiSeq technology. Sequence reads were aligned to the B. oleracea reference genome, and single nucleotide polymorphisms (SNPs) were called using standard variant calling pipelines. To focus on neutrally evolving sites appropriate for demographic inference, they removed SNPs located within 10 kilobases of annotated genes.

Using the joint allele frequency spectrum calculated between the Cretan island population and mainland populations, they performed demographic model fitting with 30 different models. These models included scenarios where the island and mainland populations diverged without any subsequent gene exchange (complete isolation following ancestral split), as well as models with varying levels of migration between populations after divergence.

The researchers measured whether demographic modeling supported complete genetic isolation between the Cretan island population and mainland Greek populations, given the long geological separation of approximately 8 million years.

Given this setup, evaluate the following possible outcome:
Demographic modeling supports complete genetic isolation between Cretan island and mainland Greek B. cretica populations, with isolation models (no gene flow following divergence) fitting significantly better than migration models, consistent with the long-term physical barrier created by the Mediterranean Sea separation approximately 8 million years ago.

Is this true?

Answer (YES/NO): NO